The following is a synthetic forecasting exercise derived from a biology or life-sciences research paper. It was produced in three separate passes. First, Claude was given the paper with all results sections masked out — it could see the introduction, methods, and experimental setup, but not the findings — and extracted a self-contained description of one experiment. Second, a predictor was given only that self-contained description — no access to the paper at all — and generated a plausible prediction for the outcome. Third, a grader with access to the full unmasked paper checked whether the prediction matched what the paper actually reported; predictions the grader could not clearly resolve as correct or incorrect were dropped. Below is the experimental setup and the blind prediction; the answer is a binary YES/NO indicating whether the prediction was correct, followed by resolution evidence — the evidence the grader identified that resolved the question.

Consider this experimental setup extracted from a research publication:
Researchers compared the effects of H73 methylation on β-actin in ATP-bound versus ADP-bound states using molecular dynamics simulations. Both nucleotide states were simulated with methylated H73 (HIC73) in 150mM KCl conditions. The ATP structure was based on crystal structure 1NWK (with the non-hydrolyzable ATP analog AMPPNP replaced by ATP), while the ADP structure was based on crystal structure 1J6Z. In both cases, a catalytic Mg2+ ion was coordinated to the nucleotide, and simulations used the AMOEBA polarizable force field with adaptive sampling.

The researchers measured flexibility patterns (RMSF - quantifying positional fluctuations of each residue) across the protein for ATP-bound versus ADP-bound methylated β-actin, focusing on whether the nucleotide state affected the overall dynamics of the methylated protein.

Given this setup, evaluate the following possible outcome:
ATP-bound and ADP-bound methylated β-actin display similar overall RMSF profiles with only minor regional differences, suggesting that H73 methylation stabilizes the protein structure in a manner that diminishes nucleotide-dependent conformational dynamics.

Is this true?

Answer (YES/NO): NO